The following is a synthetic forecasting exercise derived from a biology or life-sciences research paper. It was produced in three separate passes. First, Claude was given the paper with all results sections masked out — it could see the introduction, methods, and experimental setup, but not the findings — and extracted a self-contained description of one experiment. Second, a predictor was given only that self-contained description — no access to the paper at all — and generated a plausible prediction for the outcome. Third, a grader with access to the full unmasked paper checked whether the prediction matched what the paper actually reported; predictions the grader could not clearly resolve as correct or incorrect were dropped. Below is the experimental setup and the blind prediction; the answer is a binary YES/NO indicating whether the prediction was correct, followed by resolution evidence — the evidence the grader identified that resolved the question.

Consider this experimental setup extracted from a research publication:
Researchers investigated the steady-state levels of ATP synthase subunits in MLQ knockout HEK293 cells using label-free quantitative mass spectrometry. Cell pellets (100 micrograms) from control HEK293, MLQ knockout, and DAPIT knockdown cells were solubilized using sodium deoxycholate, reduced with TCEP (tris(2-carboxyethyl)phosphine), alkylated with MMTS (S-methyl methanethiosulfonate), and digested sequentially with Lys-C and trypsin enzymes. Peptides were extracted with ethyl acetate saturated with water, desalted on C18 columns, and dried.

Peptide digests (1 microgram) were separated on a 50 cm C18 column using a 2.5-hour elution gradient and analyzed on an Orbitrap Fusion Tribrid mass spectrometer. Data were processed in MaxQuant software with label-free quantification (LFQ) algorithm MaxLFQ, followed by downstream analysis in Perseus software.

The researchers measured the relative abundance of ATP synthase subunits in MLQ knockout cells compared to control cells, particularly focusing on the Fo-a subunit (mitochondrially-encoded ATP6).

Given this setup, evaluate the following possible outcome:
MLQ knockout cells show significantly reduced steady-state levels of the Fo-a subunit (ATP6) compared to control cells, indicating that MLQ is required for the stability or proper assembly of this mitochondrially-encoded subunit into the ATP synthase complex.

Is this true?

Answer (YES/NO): YES